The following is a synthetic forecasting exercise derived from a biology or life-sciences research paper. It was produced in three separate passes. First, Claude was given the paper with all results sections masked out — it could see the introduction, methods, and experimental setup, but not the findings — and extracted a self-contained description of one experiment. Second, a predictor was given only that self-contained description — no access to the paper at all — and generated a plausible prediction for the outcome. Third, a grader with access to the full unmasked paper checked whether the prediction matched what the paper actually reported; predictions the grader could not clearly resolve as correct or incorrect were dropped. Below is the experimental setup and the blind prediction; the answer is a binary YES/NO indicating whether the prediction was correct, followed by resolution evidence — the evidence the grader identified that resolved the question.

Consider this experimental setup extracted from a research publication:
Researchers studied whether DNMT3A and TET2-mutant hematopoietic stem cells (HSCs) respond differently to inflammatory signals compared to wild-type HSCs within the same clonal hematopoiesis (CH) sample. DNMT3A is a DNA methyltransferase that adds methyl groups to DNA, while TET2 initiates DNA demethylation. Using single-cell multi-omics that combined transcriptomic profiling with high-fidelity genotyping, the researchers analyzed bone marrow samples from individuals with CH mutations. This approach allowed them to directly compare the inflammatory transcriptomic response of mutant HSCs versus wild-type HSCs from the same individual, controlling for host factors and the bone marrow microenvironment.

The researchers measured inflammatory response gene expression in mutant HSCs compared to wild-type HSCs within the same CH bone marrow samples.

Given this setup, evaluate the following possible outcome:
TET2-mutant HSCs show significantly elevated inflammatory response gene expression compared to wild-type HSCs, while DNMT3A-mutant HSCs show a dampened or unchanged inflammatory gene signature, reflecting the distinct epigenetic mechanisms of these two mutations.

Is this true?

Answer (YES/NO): NO